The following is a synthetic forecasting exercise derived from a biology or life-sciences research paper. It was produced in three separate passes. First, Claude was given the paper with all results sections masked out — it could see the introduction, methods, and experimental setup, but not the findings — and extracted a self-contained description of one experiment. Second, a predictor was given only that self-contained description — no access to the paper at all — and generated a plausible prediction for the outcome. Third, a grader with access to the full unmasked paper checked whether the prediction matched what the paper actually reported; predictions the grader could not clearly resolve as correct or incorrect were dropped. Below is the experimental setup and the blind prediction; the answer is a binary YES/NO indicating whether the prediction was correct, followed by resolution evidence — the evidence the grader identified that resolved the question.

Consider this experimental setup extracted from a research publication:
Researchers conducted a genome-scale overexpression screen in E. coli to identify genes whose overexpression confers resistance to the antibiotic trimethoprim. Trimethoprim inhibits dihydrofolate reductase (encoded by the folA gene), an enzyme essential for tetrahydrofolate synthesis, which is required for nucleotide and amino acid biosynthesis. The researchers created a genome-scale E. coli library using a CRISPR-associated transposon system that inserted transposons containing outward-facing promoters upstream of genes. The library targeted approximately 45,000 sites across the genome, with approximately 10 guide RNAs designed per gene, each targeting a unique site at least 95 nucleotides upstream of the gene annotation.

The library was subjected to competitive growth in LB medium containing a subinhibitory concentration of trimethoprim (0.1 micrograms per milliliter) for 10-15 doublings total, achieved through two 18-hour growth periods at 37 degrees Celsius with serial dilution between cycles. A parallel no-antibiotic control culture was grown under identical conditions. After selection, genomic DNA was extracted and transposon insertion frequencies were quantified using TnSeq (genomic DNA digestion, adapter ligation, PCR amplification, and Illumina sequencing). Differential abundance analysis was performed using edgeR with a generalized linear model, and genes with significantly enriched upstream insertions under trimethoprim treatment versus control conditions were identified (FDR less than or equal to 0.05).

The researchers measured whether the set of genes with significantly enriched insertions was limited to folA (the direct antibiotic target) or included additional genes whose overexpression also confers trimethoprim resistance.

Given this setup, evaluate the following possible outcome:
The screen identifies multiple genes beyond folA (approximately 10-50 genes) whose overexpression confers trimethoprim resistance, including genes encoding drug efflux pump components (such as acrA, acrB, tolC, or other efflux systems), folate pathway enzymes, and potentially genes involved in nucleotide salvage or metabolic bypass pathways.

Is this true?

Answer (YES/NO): NO